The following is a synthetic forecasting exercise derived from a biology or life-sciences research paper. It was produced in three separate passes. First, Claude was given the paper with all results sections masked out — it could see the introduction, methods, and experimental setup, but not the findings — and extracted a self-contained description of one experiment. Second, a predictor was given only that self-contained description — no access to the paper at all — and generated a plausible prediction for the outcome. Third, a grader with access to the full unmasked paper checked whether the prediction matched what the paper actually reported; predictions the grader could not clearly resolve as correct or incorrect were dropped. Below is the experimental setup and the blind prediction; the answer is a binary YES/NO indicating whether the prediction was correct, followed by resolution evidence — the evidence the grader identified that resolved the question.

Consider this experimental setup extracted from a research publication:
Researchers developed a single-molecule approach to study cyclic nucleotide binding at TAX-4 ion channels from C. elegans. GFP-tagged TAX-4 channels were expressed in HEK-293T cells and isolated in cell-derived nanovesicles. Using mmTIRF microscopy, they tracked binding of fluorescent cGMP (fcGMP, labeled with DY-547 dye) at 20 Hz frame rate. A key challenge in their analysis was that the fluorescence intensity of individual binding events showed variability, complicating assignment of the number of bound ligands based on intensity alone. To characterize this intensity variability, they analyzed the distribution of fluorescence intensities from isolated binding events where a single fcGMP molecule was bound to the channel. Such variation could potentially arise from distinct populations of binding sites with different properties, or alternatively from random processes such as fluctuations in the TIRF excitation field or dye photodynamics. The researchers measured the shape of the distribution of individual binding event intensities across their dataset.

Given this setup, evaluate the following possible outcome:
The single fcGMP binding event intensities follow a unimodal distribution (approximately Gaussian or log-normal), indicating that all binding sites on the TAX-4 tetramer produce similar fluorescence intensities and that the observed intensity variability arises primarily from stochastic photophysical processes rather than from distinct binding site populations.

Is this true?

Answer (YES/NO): YES